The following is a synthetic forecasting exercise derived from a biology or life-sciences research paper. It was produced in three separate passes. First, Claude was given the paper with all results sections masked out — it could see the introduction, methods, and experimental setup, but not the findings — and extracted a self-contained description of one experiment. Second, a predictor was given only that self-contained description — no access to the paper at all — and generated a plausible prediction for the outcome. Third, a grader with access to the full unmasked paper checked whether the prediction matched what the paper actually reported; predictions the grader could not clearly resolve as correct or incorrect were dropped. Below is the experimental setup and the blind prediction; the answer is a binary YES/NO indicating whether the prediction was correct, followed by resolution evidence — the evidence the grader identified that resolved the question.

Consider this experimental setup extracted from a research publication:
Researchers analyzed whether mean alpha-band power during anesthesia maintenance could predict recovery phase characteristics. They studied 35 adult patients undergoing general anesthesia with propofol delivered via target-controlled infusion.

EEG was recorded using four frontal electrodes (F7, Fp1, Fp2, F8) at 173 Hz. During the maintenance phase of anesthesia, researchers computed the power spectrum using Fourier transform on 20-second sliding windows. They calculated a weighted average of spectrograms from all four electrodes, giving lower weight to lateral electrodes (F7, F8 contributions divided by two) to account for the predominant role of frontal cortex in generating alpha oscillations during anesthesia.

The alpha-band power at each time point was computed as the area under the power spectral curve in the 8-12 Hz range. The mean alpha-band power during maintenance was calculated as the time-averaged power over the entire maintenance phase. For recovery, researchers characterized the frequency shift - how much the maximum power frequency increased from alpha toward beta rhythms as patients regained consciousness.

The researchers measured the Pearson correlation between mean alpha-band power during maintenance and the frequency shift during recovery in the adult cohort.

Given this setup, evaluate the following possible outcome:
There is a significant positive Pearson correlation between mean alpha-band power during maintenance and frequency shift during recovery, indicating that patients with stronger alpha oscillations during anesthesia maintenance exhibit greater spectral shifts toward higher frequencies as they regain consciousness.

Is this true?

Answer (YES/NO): NO